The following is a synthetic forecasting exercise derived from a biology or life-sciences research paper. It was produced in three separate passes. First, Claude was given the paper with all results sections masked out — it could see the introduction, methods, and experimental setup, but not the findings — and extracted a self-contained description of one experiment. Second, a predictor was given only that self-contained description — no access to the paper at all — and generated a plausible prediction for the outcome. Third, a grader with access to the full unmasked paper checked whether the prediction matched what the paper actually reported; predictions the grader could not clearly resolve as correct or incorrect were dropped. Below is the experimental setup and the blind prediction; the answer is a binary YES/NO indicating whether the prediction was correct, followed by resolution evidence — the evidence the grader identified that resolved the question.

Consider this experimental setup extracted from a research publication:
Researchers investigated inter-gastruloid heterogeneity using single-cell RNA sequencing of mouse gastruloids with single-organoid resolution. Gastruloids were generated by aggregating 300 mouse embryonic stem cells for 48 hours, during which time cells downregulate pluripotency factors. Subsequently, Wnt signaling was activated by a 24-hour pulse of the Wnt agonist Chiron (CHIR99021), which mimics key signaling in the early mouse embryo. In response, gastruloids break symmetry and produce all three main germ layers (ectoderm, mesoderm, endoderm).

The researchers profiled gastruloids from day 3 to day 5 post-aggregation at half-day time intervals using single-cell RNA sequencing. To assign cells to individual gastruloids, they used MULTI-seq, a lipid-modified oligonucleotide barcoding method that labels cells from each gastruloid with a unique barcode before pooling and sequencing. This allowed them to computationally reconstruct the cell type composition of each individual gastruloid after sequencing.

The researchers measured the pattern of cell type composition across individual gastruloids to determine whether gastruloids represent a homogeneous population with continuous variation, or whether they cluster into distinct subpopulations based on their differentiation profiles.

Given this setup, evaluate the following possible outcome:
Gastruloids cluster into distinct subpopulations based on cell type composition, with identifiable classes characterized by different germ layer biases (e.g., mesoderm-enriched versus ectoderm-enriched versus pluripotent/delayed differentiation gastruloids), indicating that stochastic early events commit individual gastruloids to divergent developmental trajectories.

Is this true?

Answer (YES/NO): YES